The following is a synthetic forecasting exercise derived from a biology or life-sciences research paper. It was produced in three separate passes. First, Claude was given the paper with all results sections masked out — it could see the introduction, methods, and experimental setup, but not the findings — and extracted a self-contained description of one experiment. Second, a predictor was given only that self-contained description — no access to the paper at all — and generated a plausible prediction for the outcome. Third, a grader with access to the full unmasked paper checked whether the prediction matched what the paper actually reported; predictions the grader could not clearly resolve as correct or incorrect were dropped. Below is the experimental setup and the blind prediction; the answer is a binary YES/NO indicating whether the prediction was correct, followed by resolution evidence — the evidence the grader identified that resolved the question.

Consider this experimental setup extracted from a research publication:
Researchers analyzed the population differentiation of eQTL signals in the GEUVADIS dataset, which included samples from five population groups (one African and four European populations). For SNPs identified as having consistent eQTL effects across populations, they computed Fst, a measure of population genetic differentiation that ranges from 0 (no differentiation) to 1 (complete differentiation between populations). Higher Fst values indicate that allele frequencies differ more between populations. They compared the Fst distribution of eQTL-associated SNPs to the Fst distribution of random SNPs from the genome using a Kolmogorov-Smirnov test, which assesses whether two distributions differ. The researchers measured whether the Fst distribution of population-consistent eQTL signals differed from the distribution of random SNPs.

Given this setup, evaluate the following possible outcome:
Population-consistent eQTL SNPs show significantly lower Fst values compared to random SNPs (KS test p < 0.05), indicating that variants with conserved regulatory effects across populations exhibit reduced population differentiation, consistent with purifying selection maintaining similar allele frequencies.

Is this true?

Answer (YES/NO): YES